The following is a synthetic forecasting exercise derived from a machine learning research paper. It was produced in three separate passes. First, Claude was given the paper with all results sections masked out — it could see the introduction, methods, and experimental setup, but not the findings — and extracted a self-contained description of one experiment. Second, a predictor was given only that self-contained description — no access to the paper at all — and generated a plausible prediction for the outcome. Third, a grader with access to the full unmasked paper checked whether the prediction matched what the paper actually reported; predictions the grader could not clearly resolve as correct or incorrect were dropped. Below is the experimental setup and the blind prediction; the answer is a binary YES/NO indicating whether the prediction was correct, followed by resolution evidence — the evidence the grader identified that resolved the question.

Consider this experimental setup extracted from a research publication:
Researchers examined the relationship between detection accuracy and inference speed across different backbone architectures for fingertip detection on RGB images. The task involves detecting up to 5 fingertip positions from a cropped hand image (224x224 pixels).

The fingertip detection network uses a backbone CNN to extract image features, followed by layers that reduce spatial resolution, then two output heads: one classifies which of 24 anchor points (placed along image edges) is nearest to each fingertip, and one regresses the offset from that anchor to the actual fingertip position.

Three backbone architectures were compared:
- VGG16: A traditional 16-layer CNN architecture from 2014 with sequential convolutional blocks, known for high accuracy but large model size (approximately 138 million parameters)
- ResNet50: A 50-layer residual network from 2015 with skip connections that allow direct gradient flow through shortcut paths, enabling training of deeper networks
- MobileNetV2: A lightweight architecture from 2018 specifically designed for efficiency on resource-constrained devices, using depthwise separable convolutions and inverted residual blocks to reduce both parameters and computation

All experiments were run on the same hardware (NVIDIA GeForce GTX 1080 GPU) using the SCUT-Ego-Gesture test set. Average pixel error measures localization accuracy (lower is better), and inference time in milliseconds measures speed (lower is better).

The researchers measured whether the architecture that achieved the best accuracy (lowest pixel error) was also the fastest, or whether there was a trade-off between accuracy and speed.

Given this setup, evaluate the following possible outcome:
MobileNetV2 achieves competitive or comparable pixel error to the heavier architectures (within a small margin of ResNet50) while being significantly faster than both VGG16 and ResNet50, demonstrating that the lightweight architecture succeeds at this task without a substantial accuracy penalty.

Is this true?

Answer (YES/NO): YES